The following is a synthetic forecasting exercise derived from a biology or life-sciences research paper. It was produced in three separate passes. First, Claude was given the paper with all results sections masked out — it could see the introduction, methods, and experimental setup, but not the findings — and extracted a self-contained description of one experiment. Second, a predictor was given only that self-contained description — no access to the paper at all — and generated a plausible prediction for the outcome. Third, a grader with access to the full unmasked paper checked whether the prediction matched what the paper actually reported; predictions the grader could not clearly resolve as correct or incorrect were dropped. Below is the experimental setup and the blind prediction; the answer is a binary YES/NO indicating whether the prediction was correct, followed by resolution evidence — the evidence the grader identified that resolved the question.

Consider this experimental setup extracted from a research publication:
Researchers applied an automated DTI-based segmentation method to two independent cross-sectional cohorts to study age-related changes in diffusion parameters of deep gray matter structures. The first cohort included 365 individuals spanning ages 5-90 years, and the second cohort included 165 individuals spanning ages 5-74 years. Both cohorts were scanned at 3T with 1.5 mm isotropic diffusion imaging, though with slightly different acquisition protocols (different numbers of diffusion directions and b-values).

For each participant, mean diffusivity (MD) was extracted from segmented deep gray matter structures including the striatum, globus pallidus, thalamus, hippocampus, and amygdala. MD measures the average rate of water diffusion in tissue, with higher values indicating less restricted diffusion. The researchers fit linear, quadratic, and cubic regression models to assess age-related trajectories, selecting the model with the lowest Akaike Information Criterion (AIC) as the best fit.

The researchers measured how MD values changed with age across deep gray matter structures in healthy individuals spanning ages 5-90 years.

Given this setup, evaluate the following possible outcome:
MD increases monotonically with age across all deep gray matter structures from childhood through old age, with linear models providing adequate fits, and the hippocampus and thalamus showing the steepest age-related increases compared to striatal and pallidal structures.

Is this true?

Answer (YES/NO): NO